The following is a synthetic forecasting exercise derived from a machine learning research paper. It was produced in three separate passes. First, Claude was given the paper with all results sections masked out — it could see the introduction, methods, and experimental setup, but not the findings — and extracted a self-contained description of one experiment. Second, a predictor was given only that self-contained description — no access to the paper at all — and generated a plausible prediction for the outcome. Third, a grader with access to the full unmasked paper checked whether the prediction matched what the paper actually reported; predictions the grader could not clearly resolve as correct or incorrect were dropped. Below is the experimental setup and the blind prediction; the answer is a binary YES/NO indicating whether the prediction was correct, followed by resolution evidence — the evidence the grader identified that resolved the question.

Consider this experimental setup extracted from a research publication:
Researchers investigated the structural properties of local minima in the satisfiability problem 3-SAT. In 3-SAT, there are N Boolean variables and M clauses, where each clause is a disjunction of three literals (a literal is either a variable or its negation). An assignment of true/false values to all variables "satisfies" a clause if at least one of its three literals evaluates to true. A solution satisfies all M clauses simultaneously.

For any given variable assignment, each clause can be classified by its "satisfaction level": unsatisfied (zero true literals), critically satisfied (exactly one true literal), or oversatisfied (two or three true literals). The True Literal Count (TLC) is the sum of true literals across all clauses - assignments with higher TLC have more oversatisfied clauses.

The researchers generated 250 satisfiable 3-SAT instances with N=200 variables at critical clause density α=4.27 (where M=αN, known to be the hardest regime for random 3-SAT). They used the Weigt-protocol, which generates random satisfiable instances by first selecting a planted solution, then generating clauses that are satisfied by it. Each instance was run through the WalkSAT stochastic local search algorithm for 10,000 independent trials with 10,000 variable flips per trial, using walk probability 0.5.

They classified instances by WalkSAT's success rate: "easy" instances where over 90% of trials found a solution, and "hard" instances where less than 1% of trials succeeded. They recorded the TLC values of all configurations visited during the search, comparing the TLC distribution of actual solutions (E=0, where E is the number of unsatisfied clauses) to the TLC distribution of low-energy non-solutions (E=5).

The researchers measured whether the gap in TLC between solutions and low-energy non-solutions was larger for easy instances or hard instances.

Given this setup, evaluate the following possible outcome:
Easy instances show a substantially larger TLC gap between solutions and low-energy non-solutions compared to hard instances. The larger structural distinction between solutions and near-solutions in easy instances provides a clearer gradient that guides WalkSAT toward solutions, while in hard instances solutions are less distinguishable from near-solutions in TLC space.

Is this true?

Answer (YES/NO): NO